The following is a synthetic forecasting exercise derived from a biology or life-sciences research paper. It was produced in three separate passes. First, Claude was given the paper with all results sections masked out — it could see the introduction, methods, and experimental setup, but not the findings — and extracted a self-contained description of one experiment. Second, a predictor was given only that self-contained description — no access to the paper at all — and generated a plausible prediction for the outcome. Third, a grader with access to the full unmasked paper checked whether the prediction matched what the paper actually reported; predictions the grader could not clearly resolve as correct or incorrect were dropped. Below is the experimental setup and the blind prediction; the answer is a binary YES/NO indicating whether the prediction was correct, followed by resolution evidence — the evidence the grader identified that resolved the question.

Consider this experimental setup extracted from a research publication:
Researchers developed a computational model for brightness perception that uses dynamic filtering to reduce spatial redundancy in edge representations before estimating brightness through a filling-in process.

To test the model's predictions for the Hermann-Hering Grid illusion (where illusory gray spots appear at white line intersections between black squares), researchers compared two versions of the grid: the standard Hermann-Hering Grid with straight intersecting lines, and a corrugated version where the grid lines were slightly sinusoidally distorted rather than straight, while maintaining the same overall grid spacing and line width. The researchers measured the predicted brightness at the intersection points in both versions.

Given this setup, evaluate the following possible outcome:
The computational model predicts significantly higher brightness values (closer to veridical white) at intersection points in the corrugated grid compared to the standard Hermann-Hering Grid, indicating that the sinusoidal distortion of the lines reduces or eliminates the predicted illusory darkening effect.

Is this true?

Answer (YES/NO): YES